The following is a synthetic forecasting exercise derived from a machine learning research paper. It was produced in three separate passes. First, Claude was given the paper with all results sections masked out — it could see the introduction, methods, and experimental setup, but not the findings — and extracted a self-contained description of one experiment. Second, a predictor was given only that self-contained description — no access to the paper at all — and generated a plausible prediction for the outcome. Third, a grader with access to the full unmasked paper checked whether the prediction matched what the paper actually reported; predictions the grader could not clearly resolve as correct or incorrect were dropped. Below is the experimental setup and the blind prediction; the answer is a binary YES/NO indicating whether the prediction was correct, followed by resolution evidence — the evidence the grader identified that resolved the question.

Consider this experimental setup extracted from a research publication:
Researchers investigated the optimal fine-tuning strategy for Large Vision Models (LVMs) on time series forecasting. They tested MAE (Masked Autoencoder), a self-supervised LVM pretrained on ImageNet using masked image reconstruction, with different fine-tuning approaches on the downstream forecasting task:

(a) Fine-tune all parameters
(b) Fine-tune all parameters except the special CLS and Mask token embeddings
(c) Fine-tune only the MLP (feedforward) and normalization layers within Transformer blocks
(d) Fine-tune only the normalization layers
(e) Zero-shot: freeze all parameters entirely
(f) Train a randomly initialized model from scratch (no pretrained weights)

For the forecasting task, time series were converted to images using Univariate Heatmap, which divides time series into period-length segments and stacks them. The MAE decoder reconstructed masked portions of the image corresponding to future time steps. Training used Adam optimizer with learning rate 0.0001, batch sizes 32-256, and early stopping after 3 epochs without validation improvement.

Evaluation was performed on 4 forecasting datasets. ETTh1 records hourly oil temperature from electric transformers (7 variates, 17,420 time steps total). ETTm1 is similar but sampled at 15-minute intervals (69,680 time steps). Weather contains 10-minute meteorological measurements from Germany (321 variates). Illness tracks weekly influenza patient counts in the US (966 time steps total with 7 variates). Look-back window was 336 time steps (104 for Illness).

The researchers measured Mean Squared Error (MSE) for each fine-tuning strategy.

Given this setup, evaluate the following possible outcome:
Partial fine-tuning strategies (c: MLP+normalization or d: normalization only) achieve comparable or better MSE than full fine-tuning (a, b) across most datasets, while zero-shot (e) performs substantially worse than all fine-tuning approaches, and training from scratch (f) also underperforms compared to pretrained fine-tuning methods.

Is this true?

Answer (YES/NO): NO